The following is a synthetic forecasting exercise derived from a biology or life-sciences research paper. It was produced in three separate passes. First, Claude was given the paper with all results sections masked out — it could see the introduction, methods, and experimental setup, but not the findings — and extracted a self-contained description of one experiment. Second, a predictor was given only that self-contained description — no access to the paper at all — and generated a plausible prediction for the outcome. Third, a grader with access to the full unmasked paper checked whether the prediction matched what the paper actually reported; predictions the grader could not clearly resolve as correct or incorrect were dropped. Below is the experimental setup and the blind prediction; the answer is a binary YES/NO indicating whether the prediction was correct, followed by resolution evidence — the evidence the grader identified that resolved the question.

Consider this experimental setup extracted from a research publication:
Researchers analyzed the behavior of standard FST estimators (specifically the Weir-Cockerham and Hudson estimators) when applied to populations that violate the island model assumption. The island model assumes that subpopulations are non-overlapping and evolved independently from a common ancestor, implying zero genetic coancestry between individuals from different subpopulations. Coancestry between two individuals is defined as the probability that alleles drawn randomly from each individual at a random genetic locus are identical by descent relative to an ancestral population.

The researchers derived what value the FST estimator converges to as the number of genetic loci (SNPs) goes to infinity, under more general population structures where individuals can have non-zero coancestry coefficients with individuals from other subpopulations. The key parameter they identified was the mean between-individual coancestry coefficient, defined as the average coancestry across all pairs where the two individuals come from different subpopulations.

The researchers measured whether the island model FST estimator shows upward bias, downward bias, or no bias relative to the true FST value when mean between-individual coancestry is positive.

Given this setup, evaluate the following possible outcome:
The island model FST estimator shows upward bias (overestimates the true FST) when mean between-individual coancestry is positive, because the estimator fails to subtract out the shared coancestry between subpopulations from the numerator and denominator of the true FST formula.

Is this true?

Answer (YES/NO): NO